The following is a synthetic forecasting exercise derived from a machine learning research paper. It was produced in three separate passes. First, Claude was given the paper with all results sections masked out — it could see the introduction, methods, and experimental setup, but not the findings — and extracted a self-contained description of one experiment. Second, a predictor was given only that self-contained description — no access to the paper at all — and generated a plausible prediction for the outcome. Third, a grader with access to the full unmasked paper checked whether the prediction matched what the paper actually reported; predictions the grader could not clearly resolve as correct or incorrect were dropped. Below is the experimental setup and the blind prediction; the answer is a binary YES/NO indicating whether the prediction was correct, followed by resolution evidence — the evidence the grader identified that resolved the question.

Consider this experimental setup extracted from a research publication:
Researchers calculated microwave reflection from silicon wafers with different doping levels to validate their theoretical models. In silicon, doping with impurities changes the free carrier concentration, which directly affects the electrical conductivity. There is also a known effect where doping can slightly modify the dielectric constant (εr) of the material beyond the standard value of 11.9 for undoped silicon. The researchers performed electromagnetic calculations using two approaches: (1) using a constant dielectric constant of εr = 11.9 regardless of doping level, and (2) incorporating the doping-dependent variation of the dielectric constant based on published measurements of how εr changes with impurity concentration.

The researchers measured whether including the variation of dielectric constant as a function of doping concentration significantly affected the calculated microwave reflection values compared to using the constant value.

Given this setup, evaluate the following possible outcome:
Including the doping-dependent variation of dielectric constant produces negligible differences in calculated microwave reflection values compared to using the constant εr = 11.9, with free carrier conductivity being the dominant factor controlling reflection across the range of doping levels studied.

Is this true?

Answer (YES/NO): YES